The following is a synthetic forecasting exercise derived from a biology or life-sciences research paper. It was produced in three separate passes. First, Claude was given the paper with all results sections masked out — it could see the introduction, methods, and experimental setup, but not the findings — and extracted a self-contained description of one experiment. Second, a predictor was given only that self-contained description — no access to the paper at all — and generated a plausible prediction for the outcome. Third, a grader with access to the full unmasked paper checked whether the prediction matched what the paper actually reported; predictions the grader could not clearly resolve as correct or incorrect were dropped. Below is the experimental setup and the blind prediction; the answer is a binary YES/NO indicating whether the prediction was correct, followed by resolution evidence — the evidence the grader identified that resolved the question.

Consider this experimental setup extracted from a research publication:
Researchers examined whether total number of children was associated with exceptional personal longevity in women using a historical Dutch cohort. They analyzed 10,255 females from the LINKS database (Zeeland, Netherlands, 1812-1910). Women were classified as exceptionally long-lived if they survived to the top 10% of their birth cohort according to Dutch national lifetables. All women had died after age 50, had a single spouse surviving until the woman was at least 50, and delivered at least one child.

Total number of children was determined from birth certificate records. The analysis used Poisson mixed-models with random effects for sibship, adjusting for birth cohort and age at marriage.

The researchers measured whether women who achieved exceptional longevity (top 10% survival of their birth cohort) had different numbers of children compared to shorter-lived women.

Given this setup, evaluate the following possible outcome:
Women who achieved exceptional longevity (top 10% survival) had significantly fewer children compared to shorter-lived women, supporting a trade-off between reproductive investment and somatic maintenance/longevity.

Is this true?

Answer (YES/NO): NO